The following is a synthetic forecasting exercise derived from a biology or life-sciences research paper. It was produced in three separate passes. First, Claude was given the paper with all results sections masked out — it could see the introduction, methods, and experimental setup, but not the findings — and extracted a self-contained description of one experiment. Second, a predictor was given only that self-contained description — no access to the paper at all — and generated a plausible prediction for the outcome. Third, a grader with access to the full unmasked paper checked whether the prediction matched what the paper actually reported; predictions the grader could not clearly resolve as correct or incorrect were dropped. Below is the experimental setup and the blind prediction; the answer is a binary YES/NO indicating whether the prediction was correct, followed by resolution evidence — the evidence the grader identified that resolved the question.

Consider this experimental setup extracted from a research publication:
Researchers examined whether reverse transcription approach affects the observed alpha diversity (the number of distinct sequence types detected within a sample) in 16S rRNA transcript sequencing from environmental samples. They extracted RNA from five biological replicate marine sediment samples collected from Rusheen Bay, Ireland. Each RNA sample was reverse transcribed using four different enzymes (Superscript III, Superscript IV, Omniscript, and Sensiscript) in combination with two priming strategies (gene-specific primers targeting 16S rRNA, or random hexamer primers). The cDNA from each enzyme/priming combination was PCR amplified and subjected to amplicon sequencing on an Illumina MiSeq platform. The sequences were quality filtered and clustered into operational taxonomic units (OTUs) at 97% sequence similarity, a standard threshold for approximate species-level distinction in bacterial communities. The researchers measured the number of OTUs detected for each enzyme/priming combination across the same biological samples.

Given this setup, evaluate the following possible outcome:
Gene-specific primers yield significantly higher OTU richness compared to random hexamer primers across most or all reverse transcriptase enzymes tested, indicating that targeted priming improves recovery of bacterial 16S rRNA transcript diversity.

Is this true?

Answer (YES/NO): NO